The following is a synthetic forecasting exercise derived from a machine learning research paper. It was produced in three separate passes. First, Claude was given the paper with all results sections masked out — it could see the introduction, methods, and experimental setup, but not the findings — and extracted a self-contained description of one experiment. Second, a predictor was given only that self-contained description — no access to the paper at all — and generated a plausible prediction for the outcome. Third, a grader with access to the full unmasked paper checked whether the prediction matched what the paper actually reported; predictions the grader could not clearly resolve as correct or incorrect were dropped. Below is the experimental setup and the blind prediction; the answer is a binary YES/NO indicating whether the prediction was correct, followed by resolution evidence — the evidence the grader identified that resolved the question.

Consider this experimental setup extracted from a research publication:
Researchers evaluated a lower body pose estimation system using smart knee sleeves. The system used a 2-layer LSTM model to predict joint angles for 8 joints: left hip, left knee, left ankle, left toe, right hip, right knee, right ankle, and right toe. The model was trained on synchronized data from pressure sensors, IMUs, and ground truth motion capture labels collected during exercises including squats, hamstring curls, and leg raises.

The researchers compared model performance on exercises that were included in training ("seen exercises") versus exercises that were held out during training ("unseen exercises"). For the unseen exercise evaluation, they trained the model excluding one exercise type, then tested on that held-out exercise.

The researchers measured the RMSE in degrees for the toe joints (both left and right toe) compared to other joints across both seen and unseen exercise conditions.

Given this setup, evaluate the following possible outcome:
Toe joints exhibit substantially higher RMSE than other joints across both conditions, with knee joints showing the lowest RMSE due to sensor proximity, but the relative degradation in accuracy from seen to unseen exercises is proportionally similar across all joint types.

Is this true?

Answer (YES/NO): NO